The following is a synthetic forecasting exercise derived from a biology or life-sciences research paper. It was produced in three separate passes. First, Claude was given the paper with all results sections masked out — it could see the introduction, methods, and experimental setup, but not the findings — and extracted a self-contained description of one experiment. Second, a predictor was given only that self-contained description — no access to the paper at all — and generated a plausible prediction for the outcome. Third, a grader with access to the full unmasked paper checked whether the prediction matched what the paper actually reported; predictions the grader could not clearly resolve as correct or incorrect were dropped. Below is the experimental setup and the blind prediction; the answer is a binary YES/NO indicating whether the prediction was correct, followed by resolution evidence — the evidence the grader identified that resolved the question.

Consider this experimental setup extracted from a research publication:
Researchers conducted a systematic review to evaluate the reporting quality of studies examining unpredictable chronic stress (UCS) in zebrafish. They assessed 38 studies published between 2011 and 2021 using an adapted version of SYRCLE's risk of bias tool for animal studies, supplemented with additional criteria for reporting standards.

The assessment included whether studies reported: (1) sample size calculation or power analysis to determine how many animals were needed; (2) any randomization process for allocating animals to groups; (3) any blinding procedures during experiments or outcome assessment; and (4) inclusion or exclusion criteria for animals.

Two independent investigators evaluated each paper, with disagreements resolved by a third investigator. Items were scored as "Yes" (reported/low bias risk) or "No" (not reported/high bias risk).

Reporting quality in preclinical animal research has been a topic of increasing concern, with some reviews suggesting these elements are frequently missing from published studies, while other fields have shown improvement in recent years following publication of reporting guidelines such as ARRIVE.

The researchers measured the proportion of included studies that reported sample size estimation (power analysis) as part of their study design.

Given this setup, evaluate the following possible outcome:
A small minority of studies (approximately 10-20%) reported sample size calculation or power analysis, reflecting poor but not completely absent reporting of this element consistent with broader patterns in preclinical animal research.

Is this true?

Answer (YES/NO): NO